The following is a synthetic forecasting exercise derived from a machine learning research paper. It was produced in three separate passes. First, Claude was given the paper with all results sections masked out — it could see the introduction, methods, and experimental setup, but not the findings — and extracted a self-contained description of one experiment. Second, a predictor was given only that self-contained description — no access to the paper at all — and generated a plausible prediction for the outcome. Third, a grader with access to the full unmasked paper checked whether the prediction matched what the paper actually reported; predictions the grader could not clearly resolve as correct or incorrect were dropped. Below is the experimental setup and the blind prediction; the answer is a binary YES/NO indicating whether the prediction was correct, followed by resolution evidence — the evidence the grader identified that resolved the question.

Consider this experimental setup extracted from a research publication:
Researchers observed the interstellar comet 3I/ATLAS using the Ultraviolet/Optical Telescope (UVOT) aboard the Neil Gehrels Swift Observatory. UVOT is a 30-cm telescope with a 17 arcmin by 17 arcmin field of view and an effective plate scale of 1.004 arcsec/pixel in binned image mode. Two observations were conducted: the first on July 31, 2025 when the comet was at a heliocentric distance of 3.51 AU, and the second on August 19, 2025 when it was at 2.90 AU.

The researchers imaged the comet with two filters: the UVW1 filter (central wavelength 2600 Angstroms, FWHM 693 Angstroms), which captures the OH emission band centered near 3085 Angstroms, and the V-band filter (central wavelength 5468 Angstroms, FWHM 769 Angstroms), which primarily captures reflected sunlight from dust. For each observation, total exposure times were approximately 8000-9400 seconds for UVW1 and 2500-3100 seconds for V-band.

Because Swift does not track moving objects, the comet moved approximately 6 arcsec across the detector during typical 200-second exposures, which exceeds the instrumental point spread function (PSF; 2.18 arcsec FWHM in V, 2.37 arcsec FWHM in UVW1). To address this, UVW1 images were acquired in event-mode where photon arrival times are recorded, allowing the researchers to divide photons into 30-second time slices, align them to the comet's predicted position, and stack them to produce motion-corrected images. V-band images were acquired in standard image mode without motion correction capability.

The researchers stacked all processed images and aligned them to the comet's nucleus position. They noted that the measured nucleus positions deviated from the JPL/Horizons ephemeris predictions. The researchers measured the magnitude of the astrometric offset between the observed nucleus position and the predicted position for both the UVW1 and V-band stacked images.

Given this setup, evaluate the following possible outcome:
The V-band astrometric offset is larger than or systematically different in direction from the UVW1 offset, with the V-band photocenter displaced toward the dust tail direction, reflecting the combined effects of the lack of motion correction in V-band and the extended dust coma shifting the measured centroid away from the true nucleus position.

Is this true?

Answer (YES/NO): NO